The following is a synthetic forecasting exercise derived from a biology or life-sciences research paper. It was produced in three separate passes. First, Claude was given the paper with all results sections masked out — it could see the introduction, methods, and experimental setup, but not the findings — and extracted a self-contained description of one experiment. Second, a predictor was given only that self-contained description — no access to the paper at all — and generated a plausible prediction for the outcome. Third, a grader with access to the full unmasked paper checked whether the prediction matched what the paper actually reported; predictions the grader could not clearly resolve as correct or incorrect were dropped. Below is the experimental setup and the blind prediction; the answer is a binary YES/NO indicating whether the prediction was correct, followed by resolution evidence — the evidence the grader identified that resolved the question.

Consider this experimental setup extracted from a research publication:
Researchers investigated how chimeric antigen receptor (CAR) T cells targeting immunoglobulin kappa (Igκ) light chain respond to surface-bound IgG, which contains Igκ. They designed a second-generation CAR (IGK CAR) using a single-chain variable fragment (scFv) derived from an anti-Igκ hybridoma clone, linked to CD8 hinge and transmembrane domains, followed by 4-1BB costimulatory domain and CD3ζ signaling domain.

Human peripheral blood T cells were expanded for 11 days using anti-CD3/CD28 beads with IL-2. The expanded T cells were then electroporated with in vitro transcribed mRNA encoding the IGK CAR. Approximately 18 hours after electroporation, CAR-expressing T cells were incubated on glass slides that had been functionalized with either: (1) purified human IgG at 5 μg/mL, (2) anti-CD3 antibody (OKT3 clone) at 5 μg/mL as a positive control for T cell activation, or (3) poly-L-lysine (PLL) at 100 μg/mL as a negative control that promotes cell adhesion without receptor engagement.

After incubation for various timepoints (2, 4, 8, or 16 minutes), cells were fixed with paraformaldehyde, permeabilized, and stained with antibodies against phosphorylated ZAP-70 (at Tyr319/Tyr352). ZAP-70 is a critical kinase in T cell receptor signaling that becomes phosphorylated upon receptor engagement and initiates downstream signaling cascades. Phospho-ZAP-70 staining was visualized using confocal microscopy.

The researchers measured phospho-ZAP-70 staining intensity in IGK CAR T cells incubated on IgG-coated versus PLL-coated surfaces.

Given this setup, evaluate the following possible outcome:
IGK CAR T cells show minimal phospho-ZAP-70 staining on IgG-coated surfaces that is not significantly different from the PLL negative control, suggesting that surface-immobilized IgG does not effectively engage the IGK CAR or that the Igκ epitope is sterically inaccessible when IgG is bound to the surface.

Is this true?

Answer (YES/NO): NO